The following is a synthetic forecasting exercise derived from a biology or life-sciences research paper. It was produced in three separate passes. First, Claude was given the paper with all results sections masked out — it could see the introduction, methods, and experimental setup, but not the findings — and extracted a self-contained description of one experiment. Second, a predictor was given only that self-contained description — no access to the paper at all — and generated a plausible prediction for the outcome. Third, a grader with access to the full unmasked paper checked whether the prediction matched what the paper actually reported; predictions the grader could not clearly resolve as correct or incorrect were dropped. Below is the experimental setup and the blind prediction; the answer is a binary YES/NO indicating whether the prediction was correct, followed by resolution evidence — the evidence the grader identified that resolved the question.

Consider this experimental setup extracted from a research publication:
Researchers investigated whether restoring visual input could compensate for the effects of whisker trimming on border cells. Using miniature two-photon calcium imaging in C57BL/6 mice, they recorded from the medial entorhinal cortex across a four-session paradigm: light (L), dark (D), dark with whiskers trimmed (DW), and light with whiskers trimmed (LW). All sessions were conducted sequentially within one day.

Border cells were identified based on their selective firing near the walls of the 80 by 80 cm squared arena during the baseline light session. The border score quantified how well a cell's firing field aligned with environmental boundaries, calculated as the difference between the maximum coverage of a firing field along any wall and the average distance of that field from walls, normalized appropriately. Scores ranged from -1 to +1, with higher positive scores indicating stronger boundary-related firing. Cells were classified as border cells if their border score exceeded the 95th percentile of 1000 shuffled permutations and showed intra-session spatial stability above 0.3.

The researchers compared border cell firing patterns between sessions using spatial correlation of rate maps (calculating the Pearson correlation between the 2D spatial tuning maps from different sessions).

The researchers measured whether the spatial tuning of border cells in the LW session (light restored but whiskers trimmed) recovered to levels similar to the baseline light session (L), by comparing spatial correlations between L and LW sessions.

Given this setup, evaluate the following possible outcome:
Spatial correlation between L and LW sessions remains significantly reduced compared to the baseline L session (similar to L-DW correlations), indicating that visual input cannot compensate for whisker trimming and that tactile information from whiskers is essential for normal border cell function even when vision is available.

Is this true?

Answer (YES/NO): YES